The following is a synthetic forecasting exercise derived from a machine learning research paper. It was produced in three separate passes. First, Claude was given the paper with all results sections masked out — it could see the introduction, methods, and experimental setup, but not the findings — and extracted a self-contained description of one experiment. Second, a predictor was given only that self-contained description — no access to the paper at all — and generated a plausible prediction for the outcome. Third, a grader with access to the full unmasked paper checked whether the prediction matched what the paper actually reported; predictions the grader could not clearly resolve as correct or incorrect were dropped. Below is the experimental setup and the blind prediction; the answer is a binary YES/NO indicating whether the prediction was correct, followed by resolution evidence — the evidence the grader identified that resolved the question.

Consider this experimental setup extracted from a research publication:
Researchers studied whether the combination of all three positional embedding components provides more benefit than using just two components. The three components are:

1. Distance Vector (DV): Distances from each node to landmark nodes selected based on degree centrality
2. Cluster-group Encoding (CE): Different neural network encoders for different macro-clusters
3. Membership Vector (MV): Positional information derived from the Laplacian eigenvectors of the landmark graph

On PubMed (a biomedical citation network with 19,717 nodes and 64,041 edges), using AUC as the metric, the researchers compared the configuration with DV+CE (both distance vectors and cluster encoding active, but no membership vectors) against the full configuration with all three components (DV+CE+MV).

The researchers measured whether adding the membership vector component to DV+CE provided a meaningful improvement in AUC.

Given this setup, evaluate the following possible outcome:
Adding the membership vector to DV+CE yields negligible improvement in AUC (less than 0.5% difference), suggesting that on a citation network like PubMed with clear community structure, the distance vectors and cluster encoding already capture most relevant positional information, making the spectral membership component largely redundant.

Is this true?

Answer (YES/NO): NO